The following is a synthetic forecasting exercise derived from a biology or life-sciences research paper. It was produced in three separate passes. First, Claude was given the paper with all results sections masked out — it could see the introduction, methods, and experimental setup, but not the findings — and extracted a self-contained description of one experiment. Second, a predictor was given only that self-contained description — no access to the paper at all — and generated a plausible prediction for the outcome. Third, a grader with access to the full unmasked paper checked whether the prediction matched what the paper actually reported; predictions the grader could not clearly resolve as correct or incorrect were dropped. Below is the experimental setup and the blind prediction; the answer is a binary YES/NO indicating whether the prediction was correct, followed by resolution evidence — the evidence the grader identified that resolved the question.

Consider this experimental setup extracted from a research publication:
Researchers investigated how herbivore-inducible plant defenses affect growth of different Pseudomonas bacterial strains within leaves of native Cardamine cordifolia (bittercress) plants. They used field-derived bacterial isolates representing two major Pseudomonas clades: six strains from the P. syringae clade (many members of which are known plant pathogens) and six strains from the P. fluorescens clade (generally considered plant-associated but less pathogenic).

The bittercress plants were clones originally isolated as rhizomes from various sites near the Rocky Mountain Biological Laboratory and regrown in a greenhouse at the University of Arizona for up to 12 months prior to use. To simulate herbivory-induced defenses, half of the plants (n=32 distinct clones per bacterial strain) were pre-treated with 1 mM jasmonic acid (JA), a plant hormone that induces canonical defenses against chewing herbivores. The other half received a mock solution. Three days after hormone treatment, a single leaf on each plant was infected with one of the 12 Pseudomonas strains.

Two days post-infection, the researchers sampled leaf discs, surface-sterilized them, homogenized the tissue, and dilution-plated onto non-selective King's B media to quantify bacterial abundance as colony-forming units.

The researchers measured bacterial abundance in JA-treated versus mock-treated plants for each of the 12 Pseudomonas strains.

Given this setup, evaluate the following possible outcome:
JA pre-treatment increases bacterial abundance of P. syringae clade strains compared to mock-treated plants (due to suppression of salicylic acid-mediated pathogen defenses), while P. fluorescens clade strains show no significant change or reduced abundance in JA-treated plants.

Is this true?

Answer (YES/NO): NO